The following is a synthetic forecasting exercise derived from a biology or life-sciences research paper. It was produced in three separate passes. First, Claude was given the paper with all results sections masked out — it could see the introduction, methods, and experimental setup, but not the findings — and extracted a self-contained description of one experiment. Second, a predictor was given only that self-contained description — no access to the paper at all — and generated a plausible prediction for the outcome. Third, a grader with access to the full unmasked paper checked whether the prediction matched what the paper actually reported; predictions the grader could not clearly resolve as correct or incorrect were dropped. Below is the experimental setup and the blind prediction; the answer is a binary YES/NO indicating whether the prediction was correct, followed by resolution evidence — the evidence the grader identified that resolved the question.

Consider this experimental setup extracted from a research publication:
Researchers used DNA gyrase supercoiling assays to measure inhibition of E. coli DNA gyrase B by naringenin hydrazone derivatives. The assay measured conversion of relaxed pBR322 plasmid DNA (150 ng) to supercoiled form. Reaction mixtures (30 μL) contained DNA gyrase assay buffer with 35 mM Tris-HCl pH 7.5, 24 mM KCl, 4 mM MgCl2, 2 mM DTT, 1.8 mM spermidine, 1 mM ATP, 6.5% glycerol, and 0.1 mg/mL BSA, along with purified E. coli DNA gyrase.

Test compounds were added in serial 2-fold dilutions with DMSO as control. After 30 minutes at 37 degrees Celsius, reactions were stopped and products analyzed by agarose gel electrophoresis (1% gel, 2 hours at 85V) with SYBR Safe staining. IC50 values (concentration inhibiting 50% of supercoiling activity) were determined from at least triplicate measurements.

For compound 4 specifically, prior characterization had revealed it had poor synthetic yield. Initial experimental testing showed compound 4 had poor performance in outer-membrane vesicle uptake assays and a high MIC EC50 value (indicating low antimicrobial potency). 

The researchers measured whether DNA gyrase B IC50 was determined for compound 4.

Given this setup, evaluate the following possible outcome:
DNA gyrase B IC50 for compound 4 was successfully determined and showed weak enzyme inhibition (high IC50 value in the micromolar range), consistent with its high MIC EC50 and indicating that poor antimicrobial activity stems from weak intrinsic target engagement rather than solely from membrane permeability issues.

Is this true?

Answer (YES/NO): NO